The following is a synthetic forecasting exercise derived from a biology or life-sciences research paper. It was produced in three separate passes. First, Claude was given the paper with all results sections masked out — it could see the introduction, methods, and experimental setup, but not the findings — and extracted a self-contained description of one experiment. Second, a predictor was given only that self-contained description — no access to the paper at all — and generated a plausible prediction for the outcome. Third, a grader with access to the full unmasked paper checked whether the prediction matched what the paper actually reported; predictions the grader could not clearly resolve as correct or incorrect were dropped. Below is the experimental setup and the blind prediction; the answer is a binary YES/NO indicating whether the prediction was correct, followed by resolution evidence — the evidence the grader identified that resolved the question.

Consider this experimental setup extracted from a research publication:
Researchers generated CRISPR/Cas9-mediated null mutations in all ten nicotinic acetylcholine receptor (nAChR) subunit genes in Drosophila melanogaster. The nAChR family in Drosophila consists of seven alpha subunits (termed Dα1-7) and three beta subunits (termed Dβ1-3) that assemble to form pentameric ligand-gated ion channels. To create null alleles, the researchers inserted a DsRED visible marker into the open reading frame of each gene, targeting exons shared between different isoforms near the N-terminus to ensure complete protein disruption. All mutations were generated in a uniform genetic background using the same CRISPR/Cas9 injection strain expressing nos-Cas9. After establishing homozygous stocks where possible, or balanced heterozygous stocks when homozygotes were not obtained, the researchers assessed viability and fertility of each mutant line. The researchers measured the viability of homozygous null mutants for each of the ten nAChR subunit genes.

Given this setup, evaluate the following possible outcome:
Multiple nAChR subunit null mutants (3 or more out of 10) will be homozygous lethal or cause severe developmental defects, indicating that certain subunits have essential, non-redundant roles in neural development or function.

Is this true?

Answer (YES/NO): NO